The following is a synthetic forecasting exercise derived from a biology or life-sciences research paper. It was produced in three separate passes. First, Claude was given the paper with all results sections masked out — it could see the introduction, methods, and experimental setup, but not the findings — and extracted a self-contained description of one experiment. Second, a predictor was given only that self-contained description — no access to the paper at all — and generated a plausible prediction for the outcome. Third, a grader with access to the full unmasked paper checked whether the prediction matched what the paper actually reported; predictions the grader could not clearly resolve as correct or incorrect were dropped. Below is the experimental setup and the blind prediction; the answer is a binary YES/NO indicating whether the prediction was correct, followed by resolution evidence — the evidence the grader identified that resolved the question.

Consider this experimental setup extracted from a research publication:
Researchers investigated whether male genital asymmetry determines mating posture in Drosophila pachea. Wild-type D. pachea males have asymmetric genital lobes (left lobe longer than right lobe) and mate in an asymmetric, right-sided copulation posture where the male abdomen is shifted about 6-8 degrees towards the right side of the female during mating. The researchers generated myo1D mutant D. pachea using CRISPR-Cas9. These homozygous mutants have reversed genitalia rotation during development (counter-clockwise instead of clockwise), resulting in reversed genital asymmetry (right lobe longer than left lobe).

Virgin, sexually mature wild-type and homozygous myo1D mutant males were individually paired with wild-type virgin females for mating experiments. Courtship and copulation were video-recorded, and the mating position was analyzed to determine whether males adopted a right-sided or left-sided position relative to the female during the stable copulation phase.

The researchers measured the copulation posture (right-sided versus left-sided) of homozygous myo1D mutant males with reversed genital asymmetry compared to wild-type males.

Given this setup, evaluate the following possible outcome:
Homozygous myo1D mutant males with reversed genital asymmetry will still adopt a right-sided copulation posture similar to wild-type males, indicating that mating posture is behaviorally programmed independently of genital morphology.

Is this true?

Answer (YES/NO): YES